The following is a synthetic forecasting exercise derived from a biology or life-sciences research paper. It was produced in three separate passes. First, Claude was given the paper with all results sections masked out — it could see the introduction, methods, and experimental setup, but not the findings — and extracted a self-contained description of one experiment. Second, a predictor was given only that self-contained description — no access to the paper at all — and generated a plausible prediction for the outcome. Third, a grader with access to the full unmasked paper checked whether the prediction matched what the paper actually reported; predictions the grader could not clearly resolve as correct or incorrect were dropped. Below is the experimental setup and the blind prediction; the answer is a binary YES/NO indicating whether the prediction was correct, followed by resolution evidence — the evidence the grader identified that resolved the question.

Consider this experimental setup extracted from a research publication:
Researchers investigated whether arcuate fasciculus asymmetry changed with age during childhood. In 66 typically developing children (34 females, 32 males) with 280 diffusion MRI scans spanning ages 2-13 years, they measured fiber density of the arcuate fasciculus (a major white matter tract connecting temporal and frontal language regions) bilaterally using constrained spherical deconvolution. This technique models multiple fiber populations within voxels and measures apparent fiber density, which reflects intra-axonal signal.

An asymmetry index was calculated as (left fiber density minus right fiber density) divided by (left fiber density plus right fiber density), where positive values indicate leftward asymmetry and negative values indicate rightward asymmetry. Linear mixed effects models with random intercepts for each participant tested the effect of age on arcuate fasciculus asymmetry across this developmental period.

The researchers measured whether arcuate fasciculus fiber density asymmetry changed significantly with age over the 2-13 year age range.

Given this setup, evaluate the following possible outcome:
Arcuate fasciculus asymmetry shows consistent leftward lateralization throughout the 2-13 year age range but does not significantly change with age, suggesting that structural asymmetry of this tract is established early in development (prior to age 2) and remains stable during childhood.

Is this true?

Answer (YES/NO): NO